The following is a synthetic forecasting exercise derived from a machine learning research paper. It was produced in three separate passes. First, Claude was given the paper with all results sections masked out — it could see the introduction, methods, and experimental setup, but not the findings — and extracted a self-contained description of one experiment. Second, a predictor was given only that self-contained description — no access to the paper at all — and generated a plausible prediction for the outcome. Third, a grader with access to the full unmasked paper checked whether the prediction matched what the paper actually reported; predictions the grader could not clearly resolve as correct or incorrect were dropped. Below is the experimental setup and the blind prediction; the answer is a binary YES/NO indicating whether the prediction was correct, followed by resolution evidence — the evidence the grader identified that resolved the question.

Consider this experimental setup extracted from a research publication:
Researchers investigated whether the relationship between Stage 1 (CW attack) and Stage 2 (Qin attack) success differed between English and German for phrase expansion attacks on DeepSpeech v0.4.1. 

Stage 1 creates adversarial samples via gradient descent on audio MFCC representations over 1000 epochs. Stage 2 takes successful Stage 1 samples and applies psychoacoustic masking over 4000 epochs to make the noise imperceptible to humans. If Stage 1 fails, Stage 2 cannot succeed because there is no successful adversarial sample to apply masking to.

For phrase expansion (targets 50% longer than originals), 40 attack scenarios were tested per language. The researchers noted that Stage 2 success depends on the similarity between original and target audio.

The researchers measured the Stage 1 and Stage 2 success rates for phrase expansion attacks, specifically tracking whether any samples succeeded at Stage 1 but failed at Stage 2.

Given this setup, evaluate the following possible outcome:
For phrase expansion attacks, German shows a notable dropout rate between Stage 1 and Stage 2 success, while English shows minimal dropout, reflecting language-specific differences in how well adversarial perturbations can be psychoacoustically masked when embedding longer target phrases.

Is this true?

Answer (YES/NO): NO